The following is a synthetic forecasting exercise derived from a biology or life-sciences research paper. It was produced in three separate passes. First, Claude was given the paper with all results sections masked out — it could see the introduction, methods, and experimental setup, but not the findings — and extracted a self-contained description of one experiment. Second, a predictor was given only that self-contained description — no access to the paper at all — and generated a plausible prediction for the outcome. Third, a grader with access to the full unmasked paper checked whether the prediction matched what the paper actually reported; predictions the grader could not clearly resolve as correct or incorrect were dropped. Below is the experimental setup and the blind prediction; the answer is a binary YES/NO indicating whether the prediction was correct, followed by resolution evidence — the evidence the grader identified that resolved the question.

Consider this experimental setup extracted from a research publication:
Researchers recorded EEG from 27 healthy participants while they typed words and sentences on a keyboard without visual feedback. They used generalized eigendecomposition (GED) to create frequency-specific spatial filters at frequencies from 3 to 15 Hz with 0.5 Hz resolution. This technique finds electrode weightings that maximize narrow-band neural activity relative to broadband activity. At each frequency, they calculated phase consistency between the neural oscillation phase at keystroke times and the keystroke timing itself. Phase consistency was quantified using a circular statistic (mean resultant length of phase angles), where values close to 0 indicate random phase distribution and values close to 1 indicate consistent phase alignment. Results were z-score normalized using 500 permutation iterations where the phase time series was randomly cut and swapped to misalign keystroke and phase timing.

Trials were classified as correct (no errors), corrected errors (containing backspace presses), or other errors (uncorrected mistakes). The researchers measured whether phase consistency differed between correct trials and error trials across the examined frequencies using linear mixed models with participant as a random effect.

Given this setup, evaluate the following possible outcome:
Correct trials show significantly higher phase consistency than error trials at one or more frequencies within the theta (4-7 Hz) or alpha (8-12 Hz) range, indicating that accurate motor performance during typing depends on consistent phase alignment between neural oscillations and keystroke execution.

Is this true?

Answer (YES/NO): NO